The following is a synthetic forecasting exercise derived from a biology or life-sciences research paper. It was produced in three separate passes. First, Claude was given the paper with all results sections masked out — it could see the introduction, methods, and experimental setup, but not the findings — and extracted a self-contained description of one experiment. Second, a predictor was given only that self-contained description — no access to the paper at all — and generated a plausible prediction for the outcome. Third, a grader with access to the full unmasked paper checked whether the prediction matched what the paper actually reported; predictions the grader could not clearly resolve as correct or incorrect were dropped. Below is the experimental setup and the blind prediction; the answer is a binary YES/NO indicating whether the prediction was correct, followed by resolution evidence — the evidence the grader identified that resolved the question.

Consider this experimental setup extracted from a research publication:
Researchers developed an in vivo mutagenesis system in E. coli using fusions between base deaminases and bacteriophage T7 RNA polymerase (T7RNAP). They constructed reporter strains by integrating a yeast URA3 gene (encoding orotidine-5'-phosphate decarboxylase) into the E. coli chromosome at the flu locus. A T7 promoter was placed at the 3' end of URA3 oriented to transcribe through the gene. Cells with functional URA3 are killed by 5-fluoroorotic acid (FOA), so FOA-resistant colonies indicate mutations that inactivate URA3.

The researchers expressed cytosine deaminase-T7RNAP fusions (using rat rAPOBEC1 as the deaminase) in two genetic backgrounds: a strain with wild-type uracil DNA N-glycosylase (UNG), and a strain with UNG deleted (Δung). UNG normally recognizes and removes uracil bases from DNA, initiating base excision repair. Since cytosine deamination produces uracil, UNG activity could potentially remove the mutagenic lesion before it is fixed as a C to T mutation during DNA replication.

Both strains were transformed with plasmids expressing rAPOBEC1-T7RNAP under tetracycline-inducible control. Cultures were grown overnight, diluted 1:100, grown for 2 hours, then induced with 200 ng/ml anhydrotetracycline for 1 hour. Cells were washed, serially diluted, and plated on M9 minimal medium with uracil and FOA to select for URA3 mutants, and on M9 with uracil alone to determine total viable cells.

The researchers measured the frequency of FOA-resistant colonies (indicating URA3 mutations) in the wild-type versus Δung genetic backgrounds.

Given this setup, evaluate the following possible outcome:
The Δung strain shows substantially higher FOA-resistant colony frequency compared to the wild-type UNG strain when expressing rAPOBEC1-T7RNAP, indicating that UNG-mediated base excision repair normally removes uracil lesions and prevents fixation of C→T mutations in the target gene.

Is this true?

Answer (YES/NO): YES